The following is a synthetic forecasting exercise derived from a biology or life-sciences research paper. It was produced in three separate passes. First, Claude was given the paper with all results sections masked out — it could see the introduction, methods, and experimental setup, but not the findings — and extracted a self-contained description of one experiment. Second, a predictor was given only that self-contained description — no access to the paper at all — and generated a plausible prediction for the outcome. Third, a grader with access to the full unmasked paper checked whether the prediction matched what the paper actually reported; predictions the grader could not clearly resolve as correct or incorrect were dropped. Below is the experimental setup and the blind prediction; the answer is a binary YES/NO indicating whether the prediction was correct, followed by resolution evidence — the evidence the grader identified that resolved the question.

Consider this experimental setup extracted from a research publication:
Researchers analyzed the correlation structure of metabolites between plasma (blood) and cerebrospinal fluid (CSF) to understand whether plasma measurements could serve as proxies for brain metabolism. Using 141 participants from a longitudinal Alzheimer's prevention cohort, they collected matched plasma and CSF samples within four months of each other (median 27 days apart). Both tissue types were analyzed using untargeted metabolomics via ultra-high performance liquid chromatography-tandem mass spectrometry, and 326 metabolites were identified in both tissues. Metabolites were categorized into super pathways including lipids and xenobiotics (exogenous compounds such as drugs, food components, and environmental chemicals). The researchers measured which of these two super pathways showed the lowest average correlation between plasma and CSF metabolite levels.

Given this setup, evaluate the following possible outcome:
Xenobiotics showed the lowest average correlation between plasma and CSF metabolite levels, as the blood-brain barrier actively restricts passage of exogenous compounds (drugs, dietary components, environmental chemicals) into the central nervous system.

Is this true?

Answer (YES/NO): NO